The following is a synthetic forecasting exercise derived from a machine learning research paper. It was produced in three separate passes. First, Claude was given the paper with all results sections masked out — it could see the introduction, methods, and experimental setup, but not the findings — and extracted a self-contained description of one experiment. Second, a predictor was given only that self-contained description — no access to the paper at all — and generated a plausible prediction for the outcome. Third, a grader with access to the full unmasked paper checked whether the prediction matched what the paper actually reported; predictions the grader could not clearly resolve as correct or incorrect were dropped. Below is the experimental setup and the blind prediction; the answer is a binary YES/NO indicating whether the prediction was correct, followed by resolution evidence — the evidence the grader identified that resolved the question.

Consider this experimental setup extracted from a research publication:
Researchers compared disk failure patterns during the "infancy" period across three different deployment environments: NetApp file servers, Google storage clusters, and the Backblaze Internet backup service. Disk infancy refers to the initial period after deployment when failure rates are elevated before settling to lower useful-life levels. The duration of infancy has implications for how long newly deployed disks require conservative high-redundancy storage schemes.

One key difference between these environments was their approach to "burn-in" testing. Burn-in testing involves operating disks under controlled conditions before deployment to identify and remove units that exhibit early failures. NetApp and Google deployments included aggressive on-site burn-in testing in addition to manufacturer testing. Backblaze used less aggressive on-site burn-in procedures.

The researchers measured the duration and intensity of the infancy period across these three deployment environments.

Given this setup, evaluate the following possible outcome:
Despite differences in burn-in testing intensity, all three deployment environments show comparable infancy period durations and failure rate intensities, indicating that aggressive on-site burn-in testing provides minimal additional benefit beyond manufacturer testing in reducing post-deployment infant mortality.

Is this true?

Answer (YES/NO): NO